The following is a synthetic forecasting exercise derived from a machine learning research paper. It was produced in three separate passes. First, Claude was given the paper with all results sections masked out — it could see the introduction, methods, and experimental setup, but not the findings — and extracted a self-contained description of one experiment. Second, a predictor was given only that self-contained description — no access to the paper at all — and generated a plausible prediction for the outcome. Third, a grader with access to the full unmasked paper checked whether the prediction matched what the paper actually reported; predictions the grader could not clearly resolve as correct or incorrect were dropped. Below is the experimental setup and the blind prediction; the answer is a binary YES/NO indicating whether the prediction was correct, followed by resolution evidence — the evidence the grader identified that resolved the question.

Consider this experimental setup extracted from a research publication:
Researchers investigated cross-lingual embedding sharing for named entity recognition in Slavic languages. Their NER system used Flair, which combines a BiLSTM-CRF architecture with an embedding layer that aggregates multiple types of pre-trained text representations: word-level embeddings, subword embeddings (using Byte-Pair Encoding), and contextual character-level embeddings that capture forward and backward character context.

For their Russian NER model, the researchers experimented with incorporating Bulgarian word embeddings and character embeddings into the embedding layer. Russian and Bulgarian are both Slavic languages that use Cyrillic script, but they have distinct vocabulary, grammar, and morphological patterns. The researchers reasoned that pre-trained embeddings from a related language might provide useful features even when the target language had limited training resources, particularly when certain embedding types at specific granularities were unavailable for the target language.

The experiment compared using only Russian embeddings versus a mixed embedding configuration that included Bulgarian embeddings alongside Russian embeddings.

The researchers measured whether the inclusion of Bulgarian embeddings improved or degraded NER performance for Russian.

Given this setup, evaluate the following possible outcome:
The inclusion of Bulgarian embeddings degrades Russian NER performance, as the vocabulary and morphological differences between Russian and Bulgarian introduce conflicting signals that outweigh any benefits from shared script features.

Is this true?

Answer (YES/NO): NO